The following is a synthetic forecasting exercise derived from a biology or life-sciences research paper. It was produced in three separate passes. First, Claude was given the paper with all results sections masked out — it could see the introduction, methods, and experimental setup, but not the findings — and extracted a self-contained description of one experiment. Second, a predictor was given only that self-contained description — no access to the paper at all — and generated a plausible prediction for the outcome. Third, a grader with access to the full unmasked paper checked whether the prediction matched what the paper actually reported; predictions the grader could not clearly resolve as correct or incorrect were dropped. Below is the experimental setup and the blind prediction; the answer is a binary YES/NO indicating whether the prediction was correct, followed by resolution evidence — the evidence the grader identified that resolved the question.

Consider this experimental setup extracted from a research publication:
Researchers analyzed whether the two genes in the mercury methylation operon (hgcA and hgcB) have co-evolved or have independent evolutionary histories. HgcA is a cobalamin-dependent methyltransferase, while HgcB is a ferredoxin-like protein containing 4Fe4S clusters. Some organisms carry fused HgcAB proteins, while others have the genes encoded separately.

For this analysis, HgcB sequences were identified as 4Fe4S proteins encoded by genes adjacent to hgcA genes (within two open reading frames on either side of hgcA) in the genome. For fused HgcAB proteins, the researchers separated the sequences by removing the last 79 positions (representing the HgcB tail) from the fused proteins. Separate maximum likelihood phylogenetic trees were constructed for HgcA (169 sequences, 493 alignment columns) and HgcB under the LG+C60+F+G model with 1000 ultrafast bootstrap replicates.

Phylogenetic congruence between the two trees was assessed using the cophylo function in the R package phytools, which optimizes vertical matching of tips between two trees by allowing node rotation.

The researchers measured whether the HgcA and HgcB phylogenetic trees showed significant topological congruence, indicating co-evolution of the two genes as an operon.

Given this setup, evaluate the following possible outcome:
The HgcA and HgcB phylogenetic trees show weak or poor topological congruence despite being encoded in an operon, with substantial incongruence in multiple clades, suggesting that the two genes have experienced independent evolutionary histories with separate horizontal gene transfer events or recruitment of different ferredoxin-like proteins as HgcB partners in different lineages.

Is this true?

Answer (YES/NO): NO